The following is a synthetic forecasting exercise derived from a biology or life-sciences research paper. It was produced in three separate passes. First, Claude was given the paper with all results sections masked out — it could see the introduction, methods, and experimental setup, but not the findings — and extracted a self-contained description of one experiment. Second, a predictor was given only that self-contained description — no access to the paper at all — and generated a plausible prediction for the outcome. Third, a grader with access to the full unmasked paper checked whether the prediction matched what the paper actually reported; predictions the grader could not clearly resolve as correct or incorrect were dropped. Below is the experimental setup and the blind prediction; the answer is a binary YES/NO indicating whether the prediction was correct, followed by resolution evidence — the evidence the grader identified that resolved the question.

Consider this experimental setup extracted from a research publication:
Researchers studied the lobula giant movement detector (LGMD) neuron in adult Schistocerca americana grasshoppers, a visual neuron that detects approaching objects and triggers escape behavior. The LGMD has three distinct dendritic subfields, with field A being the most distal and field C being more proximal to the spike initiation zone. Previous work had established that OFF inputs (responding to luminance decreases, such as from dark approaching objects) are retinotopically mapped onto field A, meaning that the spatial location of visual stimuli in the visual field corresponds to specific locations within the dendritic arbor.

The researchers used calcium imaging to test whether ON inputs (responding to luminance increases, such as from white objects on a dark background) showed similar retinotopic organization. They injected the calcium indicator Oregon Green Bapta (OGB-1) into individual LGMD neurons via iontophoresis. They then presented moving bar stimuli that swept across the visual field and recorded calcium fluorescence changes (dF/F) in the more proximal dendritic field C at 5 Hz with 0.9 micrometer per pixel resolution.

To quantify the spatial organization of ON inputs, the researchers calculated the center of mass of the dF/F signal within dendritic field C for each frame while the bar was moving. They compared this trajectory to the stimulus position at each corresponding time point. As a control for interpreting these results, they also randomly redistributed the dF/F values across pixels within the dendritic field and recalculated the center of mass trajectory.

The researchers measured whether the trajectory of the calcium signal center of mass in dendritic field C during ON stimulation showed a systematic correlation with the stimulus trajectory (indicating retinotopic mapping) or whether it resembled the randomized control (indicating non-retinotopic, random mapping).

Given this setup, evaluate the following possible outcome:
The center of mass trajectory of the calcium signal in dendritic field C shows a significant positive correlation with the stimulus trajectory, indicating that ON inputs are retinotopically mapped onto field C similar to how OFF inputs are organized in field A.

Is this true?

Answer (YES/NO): NO